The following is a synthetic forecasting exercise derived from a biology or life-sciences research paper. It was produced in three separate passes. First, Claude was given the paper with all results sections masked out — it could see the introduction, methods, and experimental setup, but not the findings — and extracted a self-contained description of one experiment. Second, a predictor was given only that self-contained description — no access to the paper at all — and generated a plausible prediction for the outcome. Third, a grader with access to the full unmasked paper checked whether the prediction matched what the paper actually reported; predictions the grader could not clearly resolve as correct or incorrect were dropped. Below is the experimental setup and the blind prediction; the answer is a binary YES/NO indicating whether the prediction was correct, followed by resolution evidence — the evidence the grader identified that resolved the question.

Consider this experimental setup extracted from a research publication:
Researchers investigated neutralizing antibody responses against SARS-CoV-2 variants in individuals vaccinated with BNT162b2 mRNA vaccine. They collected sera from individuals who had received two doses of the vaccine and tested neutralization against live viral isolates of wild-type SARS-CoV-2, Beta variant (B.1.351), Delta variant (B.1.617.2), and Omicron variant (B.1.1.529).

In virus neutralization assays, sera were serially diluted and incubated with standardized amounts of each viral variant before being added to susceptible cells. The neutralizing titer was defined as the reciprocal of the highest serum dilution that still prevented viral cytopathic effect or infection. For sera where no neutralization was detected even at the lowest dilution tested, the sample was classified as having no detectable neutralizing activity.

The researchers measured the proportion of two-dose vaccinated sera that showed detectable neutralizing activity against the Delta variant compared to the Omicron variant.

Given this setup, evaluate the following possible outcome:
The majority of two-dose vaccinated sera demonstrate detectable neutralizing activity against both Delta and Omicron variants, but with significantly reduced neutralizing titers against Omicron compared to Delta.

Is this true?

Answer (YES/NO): NO